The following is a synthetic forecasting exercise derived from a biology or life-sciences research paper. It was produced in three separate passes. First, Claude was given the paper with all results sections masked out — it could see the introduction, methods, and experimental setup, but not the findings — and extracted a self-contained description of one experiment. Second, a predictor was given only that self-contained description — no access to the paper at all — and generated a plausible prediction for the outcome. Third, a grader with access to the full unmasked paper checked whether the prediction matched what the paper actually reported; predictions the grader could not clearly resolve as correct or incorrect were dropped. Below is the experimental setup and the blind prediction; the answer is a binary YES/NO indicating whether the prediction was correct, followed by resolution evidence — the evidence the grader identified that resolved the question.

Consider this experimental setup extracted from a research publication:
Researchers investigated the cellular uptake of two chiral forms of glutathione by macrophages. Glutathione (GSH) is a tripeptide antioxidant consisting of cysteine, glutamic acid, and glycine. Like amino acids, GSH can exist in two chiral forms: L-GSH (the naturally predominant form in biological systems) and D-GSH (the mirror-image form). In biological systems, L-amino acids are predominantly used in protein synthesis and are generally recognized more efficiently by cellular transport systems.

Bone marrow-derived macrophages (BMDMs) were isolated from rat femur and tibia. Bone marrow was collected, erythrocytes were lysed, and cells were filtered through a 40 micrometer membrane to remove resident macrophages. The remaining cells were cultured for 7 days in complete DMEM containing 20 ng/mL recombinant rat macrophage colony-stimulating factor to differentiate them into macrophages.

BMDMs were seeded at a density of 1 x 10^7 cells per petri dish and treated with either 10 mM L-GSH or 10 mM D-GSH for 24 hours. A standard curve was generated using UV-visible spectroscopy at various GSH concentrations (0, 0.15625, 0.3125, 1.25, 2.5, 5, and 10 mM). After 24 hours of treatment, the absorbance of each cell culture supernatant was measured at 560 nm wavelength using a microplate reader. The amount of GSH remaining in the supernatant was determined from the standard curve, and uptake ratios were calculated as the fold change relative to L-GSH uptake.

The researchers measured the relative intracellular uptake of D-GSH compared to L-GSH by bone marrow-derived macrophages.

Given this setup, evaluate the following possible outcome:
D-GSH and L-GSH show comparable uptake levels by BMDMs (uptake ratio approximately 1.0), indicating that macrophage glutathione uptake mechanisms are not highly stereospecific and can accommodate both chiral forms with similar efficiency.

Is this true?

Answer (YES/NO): NO